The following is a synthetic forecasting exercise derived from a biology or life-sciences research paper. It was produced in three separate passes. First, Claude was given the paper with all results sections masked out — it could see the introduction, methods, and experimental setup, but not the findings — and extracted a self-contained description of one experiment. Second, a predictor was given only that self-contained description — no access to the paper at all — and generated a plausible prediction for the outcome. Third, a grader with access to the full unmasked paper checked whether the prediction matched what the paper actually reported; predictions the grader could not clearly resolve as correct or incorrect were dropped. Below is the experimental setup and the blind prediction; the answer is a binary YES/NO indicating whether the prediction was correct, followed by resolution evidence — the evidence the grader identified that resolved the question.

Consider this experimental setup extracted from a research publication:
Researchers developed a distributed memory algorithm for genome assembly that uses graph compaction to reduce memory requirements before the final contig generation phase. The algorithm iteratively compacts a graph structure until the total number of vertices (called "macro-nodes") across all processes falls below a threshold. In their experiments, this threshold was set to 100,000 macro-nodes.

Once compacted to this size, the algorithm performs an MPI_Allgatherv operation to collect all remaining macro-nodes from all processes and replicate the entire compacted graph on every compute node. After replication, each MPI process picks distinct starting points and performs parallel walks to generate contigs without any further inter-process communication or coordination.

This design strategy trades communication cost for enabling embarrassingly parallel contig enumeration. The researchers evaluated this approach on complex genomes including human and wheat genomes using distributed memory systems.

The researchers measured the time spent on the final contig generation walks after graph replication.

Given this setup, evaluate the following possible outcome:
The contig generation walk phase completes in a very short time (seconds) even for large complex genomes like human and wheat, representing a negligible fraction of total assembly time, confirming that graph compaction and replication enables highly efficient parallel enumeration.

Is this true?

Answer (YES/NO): YES